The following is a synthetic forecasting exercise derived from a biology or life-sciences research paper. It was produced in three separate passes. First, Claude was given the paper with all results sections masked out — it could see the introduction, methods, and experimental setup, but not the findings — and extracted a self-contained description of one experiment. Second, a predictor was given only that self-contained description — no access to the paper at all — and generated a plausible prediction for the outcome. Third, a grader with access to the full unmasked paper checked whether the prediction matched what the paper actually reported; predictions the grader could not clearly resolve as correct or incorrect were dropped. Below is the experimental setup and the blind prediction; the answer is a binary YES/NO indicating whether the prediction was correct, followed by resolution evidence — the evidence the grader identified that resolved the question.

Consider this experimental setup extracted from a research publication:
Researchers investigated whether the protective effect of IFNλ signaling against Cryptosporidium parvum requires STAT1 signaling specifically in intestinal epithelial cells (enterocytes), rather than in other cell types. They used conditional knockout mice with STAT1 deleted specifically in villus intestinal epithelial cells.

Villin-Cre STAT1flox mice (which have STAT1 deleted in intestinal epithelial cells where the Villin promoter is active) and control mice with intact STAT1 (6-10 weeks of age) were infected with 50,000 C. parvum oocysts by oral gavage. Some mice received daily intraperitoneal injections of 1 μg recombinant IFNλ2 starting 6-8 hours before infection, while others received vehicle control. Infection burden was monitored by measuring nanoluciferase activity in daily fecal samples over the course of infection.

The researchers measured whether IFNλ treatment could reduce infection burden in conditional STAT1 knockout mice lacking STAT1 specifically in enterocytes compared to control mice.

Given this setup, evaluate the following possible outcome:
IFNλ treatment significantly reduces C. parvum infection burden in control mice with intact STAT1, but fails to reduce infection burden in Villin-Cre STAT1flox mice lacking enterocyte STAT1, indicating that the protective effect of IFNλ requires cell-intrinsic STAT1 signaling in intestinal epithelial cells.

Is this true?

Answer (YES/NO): YES